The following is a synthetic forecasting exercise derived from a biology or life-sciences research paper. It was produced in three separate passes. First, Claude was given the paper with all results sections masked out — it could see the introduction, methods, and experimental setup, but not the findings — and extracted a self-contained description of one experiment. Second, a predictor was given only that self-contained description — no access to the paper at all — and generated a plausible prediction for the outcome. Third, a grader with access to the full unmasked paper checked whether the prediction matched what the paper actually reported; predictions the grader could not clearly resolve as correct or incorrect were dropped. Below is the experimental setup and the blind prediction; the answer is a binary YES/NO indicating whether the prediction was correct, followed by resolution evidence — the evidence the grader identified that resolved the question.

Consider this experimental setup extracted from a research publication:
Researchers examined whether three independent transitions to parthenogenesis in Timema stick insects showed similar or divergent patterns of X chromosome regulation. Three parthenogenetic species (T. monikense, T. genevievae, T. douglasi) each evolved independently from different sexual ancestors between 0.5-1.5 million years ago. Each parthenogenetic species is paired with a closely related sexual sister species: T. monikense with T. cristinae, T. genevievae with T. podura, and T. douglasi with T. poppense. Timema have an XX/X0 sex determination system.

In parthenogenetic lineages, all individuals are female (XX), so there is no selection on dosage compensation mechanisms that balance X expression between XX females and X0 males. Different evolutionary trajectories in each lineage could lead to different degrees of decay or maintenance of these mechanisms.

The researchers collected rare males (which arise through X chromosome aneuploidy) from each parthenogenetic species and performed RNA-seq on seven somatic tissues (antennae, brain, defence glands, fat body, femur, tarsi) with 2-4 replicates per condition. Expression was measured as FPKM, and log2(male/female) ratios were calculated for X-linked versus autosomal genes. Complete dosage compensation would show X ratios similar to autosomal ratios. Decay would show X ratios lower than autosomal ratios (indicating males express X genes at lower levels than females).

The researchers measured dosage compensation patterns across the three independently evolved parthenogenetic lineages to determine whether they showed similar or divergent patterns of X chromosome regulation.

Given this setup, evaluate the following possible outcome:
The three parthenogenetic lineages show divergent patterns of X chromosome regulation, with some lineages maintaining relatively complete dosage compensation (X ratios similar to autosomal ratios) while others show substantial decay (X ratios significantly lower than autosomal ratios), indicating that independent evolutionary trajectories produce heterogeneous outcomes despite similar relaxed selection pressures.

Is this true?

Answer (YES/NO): NO